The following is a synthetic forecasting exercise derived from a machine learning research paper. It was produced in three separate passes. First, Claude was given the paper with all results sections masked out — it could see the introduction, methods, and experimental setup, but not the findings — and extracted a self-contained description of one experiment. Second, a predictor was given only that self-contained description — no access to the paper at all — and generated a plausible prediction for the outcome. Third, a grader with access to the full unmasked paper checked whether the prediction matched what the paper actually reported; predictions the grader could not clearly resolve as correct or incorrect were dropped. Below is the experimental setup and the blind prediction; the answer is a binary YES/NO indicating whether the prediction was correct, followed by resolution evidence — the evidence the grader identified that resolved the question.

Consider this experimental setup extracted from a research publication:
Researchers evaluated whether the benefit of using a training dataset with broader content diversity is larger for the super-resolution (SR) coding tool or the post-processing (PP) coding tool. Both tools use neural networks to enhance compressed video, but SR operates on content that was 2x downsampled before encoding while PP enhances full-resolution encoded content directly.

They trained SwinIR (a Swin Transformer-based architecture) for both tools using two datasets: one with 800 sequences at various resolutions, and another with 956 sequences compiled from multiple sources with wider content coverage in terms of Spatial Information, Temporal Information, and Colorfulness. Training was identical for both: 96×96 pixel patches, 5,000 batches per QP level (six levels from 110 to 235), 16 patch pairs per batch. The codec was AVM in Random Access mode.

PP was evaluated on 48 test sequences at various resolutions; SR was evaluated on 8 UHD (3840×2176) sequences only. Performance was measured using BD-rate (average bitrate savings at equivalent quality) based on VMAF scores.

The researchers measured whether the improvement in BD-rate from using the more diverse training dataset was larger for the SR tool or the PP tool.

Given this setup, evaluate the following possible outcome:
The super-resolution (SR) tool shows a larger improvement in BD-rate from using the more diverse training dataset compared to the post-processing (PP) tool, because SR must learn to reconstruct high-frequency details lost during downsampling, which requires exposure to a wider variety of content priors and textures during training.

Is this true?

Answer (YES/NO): YES